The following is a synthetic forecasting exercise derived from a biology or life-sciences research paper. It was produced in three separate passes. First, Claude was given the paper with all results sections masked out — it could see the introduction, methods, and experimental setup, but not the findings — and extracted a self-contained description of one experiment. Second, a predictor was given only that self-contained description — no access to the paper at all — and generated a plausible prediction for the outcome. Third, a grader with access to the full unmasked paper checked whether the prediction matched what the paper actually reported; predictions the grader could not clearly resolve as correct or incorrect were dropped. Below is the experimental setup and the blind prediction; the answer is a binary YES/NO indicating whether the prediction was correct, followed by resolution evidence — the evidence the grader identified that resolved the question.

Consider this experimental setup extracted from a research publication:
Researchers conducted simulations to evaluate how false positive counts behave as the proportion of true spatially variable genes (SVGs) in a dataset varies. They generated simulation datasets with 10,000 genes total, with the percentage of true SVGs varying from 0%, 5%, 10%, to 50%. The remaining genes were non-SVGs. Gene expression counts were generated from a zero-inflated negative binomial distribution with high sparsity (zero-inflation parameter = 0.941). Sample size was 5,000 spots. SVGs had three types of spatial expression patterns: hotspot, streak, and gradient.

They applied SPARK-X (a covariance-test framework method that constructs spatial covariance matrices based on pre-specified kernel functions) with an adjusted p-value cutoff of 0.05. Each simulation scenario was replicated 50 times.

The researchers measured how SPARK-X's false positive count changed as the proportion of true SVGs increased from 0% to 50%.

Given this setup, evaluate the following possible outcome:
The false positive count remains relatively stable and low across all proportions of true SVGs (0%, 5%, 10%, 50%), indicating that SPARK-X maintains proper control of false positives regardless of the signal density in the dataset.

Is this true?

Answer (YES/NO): NO